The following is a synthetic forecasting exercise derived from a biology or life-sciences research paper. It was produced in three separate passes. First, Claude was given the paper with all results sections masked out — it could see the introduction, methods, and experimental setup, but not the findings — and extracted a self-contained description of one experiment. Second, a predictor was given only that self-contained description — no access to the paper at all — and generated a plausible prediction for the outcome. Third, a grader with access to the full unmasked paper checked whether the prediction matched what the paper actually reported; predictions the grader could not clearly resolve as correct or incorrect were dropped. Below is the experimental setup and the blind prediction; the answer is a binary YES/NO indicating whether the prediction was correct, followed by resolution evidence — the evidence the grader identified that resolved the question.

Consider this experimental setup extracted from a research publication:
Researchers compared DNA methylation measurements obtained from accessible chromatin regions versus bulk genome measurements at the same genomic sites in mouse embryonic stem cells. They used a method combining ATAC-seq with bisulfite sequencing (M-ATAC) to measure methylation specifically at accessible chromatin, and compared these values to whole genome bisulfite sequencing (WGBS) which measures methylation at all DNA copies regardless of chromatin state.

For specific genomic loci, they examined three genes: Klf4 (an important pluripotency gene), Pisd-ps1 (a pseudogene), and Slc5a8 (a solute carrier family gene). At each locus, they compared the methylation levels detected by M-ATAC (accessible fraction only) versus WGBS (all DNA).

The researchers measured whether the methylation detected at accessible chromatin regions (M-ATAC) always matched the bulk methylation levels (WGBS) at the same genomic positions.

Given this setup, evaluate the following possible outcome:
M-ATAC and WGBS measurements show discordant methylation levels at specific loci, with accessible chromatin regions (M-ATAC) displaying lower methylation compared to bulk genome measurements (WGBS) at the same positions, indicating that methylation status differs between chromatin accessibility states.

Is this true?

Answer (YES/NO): YES